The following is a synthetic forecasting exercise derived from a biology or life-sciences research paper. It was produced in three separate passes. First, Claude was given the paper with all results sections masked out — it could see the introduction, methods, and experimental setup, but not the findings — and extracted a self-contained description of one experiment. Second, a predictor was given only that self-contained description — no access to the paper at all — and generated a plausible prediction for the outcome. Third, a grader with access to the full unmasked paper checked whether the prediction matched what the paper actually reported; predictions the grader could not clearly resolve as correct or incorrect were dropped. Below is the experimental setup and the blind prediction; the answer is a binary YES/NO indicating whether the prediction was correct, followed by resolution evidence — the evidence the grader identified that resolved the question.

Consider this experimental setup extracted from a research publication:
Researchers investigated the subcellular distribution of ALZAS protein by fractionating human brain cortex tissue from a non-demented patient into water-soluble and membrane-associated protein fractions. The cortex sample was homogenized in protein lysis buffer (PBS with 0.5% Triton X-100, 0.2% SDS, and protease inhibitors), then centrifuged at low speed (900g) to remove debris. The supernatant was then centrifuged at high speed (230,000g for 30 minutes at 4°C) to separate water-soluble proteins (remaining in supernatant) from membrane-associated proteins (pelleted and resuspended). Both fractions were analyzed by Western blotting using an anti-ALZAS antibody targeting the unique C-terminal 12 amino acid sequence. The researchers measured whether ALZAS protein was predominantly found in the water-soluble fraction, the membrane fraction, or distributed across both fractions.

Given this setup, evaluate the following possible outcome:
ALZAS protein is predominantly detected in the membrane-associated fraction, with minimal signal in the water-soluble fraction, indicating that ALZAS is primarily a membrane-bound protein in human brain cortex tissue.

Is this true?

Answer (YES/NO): NO